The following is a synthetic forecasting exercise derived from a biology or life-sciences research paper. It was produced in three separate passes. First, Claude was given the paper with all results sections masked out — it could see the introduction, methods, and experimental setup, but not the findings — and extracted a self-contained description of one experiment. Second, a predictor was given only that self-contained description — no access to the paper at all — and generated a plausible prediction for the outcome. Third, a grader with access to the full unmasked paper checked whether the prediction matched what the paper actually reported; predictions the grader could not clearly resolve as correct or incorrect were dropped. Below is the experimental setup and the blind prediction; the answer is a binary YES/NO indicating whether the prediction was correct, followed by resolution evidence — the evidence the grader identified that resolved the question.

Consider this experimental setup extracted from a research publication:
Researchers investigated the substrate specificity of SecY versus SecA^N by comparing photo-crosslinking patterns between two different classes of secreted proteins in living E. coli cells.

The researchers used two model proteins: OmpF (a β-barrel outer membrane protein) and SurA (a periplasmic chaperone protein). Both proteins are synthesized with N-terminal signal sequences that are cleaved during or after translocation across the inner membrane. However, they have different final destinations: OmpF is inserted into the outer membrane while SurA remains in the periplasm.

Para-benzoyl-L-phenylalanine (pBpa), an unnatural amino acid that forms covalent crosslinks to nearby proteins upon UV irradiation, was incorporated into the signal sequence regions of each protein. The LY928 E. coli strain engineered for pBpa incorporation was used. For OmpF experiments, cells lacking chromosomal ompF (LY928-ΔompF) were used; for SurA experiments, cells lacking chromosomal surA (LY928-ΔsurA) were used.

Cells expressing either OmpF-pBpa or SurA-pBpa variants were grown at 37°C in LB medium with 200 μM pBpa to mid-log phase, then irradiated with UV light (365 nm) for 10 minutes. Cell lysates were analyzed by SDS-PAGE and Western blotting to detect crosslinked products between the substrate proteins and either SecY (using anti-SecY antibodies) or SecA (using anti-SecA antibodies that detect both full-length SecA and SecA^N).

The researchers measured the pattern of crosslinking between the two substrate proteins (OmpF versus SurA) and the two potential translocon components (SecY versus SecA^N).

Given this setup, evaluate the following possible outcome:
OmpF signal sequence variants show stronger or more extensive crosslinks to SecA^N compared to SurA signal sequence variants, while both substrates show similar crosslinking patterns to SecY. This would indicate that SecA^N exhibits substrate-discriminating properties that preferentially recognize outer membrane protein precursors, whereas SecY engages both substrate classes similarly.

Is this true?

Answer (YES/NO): NO